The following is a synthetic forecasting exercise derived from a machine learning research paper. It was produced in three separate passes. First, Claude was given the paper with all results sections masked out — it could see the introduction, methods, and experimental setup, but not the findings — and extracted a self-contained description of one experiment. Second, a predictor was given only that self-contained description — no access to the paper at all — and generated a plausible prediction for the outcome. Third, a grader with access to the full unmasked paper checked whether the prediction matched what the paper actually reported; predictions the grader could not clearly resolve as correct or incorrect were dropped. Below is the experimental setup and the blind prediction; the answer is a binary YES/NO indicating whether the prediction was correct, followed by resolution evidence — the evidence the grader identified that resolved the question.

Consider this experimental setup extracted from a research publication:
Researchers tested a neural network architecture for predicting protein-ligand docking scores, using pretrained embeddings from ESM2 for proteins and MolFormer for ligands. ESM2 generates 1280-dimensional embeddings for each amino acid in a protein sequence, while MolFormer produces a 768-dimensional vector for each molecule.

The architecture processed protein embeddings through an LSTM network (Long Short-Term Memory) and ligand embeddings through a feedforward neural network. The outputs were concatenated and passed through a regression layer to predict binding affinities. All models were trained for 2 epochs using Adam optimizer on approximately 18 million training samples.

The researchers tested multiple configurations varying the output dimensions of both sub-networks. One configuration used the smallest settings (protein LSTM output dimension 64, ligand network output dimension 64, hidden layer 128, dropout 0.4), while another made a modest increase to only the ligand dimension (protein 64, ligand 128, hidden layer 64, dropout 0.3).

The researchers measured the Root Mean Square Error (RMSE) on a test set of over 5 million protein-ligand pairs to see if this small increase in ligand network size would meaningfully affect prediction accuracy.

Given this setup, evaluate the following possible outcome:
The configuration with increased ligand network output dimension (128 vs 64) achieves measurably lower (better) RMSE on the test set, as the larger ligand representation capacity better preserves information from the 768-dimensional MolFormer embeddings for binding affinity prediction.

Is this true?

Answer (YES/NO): YES